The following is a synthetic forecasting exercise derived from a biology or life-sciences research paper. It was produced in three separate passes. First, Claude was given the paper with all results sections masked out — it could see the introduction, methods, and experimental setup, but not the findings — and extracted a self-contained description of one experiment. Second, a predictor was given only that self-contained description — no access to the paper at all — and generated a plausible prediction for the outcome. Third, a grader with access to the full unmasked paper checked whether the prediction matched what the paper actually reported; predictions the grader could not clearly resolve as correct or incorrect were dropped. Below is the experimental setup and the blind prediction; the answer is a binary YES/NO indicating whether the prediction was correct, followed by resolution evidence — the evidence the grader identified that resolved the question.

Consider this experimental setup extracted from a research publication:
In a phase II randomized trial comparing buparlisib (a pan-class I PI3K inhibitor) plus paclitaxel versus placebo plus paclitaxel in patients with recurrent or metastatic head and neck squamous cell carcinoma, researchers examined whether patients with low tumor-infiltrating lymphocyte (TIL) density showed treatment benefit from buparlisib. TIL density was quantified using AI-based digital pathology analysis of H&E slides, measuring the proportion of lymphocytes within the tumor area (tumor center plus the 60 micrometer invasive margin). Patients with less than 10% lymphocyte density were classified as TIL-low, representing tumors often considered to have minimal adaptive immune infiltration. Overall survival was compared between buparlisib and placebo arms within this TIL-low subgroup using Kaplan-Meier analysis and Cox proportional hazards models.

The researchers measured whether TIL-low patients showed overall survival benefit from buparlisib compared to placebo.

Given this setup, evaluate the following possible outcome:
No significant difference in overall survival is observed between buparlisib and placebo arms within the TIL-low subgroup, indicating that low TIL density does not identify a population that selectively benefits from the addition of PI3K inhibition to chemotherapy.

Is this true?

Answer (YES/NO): YES